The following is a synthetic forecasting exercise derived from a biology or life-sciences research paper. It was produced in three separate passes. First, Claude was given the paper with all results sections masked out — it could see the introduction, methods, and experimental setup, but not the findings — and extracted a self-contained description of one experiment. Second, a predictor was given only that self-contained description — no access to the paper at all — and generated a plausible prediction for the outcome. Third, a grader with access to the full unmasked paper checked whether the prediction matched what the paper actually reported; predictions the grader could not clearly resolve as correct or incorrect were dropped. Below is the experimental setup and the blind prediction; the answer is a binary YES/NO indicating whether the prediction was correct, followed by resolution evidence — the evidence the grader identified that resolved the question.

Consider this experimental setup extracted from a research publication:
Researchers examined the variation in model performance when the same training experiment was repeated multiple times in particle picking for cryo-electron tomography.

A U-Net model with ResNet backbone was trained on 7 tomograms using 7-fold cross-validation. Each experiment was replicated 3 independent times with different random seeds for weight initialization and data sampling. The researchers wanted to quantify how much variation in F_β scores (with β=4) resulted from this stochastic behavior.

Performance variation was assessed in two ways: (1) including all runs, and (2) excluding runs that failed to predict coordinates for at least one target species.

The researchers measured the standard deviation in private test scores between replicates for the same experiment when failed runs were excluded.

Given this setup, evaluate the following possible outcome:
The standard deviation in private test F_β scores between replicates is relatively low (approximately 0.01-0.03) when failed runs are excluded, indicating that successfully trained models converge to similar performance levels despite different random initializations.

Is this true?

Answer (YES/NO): YES